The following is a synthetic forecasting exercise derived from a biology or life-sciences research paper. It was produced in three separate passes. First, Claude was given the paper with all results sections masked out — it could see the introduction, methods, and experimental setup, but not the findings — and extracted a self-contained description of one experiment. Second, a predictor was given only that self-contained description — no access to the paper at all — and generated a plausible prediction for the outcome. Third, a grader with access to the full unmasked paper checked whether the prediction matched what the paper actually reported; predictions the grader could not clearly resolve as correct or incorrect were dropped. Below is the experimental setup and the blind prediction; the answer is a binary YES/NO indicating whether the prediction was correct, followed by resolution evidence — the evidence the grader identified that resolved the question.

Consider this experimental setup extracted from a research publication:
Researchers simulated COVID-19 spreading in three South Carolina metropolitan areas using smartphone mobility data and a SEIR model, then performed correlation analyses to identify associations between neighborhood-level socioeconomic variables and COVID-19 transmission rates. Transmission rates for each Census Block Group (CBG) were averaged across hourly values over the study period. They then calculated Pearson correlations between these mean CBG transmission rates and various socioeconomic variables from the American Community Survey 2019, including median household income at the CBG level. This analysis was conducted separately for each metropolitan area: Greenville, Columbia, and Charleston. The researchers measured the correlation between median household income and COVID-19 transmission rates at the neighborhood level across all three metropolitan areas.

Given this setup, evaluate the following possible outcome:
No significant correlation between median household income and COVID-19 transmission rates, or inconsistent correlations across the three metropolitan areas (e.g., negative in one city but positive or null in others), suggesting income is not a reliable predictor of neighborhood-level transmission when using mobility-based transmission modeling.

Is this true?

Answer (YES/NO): NO